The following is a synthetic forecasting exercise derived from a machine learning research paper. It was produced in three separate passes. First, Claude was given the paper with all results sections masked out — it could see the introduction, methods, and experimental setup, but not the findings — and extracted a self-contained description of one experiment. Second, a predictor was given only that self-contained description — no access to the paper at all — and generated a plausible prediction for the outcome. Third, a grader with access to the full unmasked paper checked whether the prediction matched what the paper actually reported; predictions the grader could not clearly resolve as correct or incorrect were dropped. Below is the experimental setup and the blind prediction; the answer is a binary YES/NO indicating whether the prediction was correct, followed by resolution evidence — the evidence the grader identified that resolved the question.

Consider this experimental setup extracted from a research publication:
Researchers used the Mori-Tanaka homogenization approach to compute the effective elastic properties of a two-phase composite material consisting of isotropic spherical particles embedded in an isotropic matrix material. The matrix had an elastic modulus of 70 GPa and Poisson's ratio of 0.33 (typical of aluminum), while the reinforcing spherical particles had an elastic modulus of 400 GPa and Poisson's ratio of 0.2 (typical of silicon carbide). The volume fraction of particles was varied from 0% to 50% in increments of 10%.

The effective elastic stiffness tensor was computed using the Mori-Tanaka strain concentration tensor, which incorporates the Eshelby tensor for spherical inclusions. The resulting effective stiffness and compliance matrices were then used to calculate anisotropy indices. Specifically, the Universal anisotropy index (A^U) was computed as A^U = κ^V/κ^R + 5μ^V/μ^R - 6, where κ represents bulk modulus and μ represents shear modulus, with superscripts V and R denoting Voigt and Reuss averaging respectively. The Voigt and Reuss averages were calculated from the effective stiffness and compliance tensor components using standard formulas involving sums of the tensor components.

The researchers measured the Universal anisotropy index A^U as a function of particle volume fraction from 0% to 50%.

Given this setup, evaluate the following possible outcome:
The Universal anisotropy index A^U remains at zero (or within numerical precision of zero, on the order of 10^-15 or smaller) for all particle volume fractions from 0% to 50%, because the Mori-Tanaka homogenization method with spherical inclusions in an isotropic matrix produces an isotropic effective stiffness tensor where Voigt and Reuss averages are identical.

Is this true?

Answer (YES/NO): YES